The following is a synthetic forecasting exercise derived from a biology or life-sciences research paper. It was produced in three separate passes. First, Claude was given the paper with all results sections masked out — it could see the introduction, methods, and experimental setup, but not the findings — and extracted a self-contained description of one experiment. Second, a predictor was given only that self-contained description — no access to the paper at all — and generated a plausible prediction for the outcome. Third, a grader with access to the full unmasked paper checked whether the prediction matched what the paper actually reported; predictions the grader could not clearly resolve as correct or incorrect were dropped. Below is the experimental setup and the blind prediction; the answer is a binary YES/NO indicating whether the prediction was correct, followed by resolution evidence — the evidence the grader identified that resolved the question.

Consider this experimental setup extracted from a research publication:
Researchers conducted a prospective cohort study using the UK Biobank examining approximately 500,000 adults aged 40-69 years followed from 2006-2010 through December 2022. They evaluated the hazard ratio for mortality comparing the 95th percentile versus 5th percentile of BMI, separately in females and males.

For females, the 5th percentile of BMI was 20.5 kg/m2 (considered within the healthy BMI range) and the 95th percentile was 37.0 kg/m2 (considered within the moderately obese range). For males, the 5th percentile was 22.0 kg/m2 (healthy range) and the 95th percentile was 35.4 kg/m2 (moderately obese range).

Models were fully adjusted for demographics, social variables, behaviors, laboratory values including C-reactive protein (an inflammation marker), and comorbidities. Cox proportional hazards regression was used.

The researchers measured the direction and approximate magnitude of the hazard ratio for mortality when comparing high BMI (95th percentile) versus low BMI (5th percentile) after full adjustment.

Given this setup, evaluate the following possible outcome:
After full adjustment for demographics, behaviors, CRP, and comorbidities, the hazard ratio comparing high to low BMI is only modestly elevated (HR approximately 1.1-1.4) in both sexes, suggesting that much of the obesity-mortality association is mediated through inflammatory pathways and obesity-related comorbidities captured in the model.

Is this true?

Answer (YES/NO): NO